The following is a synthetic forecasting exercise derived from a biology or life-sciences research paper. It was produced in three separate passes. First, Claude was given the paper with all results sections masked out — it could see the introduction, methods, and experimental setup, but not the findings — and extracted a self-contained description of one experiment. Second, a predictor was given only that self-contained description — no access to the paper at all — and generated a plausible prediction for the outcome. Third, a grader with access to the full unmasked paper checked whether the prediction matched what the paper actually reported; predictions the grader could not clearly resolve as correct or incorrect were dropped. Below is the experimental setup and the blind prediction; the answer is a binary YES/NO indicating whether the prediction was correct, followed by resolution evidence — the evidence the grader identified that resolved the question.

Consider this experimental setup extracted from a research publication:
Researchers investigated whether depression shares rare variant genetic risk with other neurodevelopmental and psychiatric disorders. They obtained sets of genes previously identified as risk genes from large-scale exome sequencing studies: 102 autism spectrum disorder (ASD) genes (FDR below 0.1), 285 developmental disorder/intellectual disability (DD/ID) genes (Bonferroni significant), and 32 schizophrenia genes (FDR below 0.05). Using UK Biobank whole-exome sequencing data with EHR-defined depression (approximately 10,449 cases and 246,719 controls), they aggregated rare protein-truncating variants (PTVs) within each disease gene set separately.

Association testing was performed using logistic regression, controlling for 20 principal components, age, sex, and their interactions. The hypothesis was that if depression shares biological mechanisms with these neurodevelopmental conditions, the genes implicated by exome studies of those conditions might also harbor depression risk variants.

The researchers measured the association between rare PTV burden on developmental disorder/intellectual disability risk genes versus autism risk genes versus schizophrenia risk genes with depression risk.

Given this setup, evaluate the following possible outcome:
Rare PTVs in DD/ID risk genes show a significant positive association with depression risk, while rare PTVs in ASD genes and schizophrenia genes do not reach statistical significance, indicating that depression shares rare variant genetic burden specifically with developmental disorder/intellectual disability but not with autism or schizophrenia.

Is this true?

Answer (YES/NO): NO